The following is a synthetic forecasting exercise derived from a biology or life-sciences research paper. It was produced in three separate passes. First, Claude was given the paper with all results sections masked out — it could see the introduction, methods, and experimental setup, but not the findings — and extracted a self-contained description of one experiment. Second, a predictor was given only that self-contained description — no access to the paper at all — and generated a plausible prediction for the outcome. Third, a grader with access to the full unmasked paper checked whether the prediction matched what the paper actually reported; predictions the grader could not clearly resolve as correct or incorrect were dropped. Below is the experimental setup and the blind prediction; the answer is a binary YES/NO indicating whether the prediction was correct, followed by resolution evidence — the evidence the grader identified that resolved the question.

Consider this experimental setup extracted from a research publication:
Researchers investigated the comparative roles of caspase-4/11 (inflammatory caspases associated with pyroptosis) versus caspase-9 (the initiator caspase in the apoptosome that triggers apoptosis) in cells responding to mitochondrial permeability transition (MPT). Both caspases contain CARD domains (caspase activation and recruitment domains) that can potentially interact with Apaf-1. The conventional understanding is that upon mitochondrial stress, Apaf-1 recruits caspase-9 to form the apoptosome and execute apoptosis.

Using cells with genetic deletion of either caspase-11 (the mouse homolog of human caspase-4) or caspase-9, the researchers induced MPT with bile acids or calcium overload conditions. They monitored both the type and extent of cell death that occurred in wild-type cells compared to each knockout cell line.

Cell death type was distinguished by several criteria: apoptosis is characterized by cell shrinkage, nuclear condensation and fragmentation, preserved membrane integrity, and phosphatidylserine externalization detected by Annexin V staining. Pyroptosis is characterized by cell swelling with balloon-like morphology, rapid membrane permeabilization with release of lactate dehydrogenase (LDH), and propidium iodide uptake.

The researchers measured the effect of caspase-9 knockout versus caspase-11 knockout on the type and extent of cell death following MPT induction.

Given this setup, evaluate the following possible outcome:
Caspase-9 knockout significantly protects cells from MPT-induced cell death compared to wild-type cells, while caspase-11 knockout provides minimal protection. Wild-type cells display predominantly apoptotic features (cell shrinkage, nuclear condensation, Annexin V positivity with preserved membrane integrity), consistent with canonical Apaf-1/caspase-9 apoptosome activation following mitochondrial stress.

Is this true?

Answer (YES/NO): NO